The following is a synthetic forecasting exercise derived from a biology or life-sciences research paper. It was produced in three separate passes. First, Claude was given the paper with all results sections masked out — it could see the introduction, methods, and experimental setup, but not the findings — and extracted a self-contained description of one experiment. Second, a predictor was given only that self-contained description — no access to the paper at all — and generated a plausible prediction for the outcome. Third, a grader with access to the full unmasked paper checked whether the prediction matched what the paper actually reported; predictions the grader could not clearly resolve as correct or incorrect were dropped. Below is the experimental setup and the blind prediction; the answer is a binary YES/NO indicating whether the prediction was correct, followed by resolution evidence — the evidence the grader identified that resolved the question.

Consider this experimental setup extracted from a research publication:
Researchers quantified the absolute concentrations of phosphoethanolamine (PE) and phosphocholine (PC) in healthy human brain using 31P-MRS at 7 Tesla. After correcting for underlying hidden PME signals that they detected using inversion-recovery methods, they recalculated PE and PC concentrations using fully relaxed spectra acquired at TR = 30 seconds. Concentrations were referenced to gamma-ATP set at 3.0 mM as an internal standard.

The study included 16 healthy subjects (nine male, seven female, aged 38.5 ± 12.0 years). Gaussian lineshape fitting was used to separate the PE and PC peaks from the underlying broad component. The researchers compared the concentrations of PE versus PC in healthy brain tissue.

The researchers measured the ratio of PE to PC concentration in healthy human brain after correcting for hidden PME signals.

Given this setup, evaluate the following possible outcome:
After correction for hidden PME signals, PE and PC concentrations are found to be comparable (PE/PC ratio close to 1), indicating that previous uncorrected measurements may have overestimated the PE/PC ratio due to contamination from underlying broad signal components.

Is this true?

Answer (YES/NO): NO